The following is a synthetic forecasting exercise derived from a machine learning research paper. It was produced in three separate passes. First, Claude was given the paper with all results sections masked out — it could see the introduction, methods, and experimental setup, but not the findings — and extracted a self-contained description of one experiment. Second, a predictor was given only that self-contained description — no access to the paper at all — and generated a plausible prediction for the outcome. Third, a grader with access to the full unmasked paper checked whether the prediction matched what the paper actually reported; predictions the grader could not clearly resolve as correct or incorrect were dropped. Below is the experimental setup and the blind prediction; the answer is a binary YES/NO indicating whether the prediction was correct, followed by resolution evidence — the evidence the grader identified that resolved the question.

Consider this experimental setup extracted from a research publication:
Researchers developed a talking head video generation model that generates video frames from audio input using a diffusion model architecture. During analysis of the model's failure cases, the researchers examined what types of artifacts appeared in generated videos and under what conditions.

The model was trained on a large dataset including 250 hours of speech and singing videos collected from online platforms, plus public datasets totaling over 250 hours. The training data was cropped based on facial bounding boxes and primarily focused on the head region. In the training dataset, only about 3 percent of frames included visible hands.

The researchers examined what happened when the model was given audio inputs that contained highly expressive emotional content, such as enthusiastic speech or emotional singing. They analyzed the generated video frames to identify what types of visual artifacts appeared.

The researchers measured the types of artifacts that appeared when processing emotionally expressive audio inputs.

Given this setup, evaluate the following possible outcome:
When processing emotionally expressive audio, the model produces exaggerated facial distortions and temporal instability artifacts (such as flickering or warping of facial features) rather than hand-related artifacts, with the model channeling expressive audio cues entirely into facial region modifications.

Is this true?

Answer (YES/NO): NO